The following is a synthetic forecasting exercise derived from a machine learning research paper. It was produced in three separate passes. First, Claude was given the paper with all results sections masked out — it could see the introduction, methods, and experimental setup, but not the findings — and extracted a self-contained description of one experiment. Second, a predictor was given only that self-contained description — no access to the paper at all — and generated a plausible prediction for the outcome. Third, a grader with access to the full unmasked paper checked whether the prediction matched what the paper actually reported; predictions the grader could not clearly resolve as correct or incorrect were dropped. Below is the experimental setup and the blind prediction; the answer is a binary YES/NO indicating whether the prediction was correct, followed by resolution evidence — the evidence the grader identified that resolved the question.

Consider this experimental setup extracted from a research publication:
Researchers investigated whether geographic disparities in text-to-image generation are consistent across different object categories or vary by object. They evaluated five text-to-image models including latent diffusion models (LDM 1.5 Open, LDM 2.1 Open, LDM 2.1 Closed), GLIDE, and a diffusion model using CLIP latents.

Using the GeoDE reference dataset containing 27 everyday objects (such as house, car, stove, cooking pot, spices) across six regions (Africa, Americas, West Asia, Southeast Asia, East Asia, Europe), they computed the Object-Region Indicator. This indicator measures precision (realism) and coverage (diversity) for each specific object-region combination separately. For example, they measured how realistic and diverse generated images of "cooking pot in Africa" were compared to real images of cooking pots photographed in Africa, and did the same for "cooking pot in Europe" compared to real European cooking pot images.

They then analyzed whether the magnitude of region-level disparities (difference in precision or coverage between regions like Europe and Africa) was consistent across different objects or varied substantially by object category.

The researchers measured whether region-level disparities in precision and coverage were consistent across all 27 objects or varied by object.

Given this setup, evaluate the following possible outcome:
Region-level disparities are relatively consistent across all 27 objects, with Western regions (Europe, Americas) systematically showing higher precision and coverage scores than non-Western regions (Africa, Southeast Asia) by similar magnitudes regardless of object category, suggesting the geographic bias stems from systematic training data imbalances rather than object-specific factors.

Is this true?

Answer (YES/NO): NO